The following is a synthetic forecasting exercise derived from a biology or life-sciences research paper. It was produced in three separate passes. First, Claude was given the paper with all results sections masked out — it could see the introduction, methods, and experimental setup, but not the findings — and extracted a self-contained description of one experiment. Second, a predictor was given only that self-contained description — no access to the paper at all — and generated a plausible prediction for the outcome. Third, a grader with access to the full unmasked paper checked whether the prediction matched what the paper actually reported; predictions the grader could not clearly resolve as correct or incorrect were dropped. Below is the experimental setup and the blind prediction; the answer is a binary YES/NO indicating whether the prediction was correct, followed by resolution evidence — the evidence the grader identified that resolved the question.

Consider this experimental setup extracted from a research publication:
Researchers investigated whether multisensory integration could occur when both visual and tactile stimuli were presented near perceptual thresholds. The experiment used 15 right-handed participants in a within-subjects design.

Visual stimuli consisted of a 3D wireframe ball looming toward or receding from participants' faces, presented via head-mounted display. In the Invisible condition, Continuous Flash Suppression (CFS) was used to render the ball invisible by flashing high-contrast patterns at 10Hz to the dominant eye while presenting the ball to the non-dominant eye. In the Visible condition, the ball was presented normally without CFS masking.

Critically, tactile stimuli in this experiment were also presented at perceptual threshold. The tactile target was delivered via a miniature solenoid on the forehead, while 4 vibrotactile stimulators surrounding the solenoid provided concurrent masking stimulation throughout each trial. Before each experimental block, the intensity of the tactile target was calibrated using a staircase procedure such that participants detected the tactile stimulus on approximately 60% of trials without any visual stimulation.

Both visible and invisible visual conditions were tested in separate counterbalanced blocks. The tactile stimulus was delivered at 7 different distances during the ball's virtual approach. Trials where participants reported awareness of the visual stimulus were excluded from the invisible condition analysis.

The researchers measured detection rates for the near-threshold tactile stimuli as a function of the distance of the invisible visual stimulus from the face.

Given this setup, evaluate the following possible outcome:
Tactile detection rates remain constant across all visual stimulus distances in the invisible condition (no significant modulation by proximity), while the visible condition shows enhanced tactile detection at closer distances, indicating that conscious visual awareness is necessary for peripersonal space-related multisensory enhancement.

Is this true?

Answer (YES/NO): NO